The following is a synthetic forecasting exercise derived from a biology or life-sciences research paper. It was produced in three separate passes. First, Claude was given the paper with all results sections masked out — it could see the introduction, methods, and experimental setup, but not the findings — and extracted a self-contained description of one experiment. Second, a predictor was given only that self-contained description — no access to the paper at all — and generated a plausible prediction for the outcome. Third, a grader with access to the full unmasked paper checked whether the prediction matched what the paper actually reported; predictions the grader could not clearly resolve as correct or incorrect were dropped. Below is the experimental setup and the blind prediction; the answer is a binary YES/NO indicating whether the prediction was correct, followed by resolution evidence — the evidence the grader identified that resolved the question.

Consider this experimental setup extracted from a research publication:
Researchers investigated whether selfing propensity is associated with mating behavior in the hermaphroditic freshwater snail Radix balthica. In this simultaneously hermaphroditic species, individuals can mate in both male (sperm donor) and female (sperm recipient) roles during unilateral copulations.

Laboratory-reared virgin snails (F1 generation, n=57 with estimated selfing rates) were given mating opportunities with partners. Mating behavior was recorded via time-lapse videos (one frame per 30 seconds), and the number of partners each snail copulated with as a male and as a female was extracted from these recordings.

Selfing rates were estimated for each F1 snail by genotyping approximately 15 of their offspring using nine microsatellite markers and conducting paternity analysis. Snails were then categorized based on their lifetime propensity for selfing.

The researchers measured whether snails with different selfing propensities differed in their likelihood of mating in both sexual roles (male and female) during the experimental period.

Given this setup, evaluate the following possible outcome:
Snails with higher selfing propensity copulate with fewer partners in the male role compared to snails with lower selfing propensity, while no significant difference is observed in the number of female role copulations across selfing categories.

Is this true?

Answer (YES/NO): NO